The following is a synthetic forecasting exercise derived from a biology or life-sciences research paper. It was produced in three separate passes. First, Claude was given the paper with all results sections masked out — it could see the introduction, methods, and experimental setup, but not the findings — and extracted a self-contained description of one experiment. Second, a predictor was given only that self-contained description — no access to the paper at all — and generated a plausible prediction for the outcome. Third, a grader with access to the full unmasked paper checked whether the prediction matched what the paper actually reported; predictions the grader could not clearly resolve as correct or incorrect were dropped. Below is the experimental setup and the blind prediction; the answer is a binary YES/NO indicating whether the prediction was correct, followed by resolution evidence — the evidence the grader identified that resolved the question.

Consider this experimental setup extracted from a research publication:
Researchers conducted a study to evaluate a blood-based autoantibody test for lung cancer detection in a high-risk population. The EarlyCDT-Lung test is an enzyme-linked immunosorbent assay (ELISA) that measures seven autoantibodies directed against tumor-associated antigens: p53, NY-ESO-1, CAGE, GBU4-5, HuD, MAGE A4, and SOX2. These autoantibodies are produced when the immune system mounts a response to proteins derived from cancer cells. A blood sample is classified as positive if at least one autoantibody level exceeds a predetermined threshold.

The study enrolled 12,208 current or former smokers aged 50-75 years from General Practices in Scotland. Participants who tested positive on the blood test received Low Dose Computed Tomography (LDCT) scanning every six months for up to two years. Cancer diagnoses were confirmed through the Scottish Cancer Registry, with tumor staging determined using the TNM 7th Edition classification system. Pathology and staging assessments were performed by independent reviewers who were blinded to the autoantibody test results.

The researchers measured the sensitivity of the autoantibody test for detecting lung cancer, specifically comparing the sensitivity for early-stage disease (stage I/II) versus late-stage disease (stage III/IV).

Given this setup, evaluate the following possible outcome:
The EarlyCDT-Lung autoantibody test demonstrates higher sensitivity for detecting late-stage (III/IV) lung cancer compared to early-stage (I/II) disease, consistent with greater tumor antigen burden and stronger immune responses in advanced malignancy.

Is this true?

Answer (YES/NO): NO